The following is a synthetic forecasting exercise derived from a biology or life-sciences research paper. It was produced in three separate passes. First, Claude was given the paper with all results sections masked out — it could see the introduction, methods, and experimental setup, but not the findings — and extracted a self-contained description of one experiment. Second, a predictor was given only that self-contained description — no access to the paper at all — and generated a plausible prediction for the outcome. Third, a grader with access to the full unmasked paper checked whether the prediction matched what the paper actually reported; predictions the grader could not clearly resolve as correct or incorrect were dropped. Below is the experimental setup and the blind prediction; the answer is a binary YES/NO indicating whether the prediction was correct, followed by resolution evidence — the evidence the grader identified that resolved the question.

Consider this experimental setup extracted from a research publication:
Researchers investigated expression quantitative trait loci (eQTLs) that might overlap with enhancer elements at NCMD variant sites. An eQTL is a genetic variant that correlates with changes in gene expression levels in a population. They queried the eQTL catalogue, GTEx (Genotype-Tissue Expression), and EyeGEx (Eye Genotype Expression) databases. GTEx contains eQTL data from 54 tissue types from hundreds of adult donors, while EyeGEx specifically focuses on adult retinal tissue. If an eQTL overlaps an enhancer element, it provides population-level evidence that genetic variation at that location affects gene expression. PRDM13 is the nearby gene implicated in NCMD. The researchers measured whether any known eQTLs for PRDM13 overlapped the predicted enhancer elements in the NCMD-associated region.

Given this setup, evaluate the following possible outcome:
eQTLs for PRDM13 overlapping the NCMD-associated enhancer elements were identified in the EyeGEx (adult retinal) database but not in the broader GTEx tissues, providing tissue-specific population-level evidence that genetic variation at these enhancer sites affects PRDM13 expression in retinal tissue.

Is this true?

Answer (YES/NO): NO